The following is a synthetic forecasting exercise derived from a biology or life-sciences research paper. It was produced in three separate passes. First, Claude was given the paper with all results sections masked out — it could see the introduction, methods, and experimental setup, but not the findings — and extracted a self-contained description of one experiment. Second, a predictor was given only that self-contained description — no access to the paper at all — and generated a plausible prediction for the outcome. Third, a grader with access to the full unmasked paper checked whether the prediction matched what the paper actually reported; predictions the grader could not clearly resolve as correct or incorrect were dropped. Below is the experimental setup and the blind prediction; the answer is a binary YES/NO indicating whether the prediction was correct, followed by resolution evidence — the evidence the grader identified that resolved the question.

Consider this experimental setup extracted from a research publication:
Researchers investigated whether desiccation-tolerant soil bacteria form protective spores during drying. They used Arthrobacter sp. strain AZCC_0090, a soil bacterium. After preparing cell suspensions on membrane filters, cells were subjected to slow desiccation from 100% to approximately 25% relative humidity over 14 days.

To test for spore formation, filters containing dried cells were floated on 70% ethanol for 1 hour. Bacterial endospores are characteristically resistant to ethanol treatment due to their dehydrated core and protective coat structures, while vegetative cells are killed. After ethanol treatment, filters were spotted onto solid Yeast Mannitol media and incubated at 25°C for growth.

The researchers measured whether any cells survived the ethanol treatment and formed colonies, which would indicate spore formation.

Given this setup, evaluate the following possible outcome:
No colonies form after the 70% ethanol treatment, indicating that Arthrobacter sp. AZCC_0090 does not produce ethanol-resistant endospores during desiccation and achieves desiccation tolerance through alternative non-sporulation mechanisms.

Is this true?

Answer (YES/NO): YES